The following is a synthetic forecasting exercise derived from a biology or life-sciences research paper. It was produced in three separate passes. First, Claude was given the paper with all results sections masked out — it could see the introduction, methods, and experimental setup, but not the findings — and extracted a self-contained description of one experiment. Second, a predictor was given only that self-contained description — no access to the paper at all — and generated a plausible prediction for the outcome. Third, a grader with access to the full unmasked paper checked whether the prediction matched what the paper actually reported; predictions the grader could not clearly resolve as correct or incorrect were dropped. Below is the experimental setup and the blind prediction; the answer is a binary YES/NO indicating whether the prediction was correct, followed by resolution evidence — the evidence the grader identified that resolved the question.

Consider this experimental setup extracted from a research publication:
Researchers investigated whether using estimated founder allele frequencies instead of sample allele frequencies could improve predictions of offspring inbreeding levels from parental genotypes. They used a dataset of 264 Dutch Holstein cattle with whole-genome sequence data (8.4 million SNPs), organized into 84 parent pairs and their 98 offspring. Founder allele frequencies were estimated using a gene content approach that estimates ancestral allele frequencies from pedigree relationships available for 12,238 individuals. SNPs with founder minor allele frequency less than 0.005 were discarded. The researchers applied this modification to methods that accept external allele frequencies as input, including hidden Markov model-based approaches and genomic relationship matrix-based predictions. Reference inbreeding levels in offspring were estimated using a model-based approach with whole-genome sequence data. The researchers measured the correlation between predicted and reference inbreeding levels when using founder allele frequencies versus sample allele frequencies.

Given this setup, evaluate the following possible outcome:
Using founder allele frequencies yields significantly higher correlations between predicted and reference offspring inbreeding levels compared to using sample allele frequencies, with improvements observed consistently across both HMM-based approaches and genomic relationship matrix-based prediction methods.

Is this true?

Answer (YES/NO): NO